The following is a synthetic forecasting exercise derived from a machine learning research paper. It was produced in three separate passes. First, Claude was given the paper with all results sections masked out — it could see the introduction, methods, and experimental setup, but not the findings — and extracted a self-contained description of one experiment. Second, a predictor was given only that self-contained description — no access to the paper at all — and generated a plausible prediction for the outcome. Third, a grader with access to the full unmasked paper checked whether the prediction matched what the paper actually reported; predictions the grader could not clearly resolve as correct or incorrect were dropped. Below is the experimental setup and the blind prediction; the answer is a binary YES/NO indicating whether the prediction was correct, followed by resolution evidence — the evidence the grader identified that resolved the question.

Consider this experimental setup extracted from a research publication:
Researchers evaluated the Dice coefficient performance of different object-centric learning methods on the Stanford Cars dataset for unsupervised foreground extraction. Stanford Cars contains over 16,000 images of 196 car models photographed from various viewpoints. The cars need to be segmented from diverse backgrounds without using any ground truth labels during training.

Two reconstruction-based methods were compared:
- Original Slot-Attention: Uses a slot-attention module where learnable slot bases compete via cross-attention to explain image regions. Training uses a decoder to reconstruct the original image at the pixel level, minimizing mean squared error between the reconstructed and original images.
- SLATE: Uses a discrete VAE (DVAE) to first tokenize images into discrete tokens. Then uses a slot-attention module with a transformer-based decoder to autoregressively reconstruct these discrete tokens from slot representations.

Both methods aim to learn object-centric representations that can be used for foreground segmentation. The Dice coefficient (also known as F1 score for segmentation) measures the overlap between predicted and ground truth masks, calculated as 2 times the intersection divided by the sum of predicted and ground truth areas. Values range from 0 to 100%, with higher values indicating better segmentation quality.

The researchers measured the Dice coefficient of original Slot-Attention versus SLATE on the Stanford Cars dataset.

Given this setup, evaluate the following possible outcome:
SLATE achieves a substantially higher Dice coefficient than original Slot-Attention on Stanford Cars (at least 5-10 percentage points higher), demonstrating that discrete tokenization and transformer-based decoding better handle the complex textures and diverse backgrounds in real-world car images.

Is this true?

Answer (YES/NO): YES